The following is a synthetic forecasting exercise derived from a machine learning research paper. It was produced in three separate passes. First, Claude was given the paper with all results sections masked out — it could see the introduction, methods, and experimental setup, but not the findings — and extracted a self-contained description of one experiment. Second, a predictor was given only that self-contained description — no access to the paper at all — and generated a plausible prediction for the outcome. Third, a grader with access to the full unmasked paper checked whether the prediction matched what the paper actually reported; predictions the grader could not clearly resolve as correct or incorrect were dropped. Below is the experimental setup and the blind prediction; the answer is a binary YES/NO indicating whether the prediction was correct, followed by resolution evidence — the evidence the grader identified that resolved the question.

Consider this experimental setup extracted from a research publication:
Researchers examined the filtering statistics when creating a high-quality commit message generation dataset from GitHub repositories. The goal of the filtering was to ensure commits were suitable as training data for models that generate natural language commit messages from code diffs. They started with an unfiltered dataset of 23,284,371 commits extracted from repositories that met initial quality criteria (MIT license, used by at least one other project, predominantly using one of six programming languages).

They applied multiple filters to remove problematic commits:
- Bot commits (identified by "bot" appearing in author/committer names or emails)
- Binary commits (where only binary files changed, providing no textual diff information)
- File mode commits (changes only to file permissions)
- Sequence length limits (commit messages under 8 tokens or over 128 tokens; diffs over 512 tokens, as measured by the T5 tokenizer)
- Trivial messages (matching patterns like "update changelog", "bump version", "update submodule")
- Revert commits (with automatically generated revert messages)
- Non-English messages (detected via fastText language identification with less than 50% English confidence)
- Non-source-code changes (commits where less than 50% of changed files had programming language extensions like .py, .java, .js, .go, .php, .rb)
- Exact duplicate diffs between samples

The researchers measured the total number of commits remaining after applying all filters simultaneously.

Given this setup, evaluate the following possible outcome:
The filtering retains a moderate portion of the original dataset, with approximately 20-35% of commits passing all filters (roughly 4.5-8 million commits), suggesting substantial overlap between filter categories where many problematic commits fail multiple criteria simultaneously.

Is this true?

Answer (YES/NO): NO